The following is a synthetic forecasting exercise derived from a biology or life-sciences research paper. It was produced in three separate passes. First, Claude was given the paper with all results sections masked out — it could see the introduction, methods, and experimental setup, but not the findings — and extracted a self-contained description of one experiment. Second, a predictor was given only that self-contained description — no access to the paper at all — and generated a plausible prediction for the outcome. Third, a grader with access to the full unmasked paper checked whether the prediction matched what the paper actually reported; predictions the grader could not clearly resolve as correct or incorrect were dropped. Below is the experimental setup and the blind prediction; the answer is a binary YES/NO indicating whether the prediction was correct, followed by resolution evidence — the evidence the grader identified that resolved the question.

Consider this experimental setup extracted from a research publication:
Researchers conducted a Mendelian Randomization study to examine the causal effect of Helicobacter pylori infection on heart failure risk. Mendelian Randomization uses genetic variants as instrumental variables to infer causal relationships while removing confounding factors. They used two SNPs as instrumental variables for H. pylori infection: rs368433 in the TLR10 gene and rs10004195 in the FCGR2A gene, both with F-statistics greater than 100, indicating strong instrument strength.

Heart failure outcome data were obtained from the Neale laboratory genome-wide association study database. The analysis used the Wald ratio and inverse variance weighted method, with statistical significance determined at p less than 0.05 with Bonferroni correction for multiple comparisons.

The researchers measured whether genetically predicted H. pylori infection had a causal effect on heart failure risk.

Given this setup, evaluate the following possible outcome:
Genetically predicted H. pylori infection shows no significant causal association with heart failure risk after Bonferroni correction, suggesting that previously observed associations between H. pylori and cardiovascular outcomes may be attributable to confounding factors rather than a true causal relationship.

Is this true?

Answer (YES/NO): YES